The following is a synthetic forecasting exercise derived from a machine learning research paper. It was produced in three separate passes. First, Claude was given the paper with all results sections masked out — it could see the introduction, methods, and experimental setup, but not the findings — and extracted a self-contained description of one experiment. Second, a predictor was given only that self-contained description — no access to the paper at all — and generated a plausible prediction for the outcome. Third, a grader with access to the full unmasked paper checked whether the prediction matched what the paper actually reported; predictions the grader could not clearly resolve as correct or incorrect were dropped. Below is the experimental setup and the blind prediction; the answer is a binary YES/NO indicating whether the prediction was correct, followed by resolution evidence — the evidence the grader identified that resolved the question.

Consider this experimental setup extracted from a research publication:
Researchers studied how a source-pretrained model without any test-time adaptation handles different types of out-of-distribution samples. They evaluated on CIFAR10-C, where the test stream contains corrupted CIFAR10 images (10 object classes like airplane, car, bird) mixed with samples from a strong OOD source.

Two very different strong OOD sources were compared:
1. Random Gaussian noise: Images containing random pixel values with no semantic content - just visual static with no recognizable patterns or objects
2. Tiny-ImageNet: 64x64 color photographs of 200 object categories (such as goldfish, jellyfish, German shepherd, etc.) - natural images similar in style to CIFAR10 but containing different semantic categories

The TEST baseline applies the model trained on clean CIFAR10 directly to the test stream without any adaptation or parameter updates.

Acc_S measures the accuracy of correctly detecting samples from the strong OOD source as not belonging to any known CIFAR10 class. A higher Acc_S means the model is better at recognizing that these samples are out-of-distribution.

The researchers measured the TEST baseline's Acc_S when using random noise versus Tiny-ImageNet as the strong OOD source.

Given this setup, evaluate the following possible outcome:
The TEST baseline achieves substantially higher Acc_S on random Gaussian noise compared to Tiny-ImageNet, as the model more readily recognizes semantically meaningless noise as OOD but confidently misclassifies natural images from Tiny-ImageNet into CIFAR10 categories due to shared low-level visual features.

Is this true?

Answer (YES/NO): YES